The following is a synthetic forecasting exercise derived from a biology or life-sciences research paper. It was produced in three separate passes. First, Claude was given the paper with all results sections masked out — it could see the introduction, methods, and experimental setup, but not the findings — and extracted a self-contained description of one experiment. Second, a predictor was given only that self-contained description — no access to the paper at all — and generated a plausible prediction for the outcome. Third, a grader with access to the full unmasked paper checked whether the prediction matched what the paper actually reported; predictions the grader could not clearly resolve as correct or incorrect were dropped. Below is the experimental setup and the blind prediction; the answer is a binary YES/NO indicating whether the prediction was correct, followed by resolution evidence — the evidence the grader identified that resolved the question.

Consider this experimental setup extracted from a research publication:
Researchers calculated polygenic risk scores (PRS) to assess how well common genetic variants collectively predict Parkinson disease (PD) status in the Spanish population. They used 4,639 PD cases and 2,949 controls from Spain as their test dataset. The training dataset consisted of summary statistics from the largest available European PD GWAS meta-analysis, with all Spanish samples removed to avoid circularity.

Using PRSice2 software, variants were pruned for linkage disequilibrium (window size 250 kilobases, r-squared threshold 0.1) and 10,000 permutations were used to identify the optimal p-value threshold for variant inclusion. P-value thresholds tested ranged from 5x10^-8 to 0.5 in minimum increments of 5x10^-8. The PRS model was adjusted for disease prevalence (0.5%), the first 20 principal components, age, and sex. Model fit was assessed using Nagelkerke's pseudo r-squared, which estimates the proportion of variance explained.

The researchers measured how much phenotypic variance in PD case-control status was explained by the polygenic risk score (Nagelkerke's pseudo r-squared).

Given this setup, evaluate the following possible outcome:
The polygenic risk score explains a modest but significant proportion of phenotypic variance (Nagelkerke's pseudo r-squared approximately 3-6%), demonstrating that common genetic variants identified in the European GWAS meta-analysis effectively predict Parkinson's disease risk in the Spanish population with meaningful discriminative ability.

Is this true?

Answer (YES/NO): NO